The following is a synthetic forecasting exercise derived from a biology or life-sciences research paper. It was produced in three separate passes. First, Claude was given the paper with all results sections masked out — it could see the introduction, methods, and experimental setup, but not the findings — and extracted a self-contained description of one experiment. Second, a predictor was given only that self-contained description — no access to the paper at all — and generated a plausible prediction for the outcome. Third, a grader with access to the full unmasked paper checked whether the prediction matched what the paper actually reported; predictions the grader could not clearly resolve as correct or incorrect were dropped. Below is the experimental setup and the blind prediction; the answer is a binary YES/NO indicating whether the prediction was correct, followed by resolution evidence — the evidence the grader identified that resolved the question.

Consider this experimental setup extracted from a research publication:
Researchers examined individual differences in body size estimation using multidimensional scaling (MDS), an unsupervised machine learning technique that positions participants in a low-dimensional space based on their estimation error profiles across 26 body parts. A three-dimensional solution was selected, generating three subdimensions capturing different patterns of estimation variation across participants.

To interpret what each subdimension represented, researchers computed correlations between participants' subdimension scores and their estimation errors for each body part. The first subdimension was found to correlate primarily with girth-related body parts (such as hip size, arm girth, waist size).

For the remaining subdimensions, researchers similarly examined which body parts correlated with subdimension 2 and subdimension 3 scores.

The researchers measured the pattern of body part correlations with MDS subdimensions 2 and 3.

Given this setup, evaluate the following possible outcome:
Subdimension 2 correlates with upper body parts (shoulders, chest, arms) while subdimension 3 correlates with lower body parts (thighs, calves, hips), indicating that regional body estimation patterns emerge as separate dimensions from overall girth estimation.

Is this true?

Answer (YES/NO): NO